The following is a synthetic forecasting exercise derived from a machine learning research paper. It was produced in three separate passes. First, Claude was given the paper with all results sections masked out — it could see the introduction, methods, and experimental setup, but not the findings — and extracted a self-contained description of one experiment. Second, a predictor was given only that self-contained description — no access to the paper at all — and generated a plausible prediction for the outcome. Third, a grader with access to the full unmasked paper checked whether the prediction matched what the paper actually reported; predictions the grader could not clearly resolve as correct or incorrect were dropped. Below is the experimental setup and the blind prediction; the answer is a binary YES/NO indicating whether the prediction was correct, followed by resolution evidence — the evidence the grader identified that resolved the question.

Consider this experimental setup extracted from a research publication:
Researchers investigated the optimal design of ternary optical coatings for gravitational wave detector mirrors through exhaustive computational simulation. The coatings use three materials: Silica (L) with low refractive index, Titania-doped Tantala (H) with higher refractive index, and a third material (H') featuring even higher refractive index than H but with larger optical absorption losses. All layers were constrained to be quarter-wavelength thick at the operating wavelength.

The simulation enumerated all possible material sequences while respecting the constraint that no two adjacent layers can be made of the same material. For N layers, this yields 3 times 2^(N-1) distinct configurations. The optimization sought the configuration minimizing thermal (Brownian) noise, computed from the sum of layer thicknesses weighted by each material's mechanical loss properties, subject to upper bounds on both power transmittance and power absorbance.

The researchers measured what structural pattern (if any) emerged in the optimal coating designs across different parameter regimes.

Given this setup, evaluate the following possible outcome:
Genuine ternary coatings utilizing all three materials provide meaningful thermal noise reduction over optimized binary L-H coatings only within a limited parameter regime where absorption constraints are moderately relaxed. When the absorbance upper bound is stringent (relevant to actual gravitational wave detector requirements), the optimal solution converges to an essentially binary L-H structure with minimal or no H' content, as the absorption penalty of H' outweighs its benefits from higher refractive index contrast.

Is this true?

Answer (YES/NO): NO